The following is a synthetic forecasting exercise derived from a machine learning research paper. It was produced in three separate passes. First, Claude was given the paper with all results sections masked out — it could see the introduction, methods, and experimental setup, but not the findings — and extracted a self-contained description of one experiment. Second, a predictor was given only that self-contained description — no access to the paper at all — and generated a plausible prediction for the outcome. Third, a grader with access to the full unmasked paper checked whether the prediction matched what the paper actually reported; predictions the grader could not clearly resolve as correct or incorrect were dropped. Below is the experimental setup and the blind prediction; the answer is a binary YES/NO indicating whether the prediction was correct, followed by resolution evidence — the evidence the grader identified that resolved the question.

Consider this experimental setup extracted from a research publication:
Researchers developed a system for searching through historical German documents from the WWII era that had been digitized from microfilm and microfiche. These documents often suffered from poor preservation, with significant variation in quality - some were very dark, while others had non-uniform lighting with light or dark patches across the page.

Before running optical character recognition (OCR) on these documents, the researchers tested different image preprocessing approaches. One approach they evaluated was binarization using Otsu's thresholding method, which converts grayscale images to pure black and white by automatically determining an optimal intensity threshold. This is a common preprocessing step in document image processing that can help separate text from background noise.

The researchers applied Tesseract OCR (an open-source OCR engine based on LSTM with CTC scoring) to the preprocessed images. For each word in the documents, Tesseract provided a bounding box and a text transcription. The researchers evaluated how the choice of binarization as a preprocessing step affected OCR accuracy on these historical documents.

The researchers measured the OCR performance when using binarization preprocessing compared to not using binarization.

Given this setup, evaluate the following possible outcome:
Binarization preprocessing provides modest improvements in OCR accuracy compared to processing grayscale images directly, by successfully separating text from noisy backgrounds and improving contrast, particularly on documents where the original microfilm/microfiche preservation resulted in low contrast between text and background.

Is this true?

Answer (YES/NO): NO